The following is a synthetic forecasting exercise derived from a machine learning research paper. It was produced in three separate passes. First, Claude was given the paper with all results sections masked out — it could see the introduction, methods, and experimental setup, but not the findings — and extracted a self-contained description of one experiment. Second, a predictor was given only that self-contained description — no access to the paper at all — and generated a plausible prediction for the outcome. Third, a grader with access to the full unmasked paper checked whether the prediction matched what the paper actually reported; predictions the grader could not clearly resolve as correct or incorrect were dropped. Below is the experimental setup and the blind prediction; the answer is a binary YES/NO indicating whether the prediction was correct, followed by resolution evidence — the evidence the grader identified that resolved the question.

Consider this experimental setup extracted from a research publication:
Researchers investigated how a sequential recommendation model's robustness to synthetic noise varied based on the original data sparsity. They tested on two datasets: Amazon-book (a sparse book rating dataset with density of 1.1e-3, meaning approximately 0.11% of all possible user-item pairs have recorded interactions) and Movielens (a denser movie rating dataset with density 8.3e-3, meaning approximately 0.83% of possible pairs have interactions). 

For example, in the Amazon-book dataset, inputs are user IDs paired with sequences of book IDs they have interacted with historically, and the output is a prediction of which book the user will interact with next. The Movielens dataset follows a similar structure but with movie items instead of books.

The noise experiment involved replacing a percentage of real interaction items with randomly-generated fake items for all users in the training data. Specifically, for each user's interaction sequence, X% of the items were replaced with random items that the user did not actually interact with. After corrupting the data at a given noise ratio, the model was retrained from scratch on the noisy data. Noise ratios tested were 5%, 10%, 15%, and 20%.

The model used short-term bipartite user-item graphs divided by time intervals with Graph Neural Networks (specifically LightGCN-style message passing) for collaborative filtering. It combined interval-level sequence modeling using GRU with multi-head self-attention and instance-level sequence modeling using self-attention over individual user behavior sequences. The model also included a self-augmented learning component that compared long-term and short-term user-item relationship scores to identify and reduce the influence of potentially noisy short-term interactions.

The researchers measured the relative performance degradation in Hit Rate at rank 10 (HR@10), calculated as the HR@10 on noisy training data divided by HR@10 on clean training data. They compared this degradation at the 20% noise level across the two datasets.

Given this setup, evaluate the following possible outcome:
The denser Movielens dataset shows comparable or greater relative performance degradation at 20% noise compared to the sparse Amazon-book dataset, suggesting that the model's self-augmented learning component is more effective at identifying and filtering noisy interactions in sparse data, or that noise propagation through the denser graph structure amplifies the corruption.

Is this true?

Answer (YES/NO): NO